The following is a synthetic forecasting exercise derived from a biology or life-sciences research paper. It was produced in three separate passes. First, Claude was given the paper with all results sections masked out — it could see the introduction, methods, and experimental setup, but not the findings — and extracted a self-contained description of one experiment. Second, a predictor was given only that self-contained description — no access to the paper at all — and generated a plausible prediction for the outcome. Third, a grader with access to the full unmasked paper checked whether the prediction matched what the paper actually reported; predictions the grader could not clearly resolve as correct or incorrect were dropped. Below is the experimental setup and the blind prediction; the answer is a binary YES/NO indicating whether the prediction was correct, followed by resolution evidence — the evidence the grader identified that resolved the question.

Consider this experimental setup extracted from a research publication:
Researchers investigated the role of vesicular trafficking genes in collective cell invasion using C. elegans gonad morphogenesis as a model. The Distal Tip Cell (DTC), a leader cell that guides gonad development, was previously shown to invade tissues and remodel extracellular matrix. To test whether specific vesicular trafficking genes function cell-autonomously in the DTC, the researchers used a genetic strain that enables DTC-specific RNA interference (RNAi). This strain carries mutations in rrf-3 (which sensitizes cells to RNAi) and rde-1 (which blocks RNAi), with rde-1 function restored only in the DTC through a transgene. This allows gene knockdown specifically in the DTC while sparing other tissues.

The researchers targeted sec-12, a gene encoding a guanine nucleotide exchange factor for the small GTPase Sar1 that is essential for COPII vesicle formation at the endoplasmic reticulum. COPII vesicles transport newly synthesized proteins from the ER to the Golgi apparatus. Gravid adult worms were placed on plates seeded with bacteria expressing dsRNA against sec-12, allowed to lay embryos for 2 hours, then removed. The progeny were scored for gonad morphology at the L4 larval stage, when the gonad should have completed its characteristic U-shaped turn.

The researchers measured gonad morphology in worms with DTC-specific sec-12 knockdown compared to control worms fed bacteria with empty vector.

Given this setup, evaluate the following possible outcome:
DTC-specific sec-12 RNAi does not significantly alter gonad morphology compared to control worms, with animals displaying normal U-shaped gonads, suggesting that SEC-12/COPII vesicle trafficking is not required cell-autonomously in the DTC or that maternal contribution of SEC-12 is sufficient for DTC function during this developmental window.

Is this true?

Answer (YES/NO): NO